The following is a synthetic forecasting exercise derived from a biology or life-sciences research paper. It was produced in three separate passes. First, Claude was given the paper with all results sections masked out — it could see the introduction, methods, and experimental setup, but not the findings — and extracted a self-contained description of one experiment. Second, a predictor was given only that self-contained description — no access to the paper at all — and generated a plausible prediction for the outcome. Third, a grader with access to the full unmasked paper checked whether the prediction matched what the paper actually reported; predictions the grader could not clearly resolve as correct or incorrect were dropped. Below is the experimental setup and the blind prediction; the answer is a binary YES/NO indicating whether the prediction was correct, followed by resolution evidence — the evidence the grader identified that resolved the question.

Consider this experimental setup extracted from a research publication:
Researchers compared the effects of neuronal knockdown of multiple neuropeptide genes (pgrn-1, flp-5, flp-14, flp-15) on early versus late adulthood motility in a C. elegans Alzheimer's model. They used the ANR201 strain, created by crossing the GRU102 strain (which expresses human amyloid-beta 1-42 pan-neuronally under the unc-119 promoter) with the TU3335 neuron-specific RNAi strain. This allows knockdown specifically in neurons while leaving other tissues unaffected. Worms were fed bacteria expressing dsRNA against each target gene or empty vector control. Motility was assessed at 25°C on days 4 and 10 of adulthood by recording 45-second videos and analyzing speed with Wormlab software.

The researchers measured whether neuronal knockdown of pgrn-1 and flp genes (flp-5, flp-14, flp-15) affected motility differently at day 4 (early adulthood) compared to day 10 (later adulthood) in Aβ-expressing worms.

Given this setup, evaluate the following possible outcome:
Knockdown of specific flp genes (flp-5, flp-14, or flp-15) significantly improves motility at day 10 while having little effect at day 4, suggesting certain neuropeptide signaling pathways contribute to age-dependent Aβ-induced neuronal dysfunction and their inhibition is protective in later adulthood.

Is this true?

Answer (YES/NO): NO